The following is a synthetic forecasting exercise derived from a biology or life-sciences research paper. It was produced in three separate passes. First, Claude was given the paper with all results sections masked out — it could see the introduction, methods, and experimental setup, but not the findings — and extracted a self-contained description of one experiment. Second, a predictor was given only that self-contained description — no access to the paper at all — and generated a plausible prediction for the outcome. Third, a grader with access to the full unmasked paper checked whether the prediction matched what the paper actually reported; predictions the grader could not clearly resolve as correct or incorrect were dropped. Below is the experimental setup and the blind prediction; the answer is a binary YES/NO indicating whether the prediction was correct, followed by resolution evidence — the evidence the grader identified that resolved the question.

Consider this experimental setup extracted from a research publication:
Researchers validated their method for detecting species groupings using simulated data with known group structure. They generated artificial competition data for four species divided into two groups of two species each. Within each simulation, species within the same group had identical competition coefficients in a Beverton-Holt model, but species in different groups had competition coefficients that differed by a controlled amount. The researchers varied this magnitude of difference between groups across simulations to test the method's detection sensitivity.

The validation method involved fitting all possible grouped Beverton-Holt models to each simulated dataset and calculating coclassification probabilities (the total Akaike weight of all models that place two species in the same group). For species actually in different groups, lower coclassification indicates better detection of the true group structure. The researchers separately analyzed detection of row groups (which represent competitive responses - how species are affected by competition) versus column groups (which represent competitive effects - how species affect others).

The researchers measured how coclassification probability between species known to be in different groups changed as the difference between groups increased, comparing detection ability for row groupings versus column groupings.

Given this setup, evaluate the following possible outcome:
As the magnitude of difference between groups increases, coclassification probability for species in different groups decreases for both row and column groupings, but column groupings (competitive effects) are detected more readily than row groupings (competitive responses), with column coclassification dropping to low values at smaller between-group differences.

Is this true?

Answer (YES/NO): YES